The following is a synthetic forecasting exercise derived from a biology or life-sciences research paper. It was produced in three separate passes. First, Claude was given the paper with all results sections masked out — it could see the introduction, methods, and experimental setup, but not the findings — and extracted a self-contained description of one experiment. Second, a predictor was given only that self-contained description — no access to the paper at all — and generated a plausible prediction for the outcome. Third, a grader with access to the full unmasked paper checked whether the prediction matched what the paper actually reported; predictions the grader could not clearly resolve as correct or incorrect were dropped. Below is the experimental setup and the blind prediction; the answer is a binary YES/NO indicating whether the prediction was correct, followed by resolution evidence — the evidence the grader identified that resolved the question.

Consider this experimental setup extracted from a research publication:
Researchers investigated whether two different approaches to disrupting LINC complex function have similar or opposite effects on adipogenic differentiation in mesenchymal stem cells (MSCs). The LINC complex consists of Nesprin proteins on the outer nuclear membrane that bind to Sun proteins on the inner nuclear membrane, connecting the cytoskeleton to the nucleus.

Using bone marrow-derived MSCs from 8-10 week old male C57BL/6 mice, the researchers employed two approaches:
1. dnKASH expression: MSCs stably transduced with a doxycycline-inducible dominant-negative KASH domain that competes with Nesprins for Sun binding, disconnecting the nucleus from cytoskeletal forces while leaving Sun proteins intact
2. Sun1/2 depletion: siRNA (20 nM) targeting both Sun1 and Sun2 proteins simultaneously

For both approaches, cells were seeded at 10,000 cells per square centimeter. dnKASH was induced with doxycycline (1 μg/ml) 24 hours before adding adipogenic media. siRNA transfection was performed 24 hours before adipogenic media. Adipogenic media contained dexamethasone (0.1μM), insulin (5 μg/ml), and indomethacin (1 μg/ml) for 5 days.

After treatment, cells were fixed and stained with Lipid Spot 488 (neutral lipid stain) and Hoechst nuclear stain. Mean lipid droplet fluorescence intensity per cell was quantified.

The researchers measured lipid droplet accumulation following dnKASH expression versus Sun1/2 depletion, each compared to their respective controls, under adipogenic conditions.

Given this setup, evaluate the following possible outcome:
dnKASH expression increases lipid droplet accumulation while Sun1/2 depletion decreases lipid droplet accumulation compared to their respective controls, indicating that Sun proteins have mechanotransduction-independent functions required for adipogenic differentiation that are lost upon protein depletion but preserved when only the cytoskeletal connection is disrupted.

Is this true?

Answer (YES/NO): YES